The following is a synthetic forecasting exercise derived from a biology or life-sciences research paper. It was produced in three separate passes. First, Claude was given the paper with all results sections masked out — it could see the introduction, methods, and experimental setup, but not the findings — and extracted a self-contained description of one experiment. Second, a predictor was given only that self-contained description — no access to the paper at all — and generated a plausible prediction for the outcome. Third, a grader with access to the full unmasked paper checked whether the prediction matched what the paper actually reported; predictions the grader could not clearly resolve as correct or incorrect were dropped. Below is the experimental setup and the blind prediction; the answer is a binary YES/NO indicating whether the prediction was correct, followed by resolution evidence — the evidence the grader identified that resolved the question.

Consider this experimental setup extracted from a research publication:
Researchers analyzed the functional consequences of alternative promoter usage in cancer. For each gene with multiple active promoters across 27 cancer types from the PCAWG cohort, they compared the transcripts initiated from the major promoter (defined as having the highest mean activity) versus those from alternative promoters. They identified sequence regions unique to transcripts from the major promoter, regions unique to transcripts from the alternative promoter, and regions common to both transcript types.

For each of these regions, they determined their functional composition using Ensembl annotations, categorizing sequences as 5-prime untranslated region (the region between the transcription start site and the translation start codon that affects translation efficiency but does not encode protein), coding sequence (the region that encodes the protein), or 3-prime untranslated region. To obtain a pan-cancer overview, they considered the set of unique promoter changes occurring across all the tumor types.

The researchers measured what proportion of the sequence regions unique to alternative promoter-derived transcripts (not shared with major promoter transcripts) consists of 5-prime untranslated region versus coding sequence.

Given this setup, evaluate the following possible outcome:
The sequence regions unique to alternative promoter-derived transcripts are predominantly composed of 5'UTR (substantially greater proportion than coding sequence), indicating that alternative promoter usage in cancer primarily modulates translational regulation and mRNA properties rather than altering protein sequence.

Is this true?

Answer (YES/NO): NO